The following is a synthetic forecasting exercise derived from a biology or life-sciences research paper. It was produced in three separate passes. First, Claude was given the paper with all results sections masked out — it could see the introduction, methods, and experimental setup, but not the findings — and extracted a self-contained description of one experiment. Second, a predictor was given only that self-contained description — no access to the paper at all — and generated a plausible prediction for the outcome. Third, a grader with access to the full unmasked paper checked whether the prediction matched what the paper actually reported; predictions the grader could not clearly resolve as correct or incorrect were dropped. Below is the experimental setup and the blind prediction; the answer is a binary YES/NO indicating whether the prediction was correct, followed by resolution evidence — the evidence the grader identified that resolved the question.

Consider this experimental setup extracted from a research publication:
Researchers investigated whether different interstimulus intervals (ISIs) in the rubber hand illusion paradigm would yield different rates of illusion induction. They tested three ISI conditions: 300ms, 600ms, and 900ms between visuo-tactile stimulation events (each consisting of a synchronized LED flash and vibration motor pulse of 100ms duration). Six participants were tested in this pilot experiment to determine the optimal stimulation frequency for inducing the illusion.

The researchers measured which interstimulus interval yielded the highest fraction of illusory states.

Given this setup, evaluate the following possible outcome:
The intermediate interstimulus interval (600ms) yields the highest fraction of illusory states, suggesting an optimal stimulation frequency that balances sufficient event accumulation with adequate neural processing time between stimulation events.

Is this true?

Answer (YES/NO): NO